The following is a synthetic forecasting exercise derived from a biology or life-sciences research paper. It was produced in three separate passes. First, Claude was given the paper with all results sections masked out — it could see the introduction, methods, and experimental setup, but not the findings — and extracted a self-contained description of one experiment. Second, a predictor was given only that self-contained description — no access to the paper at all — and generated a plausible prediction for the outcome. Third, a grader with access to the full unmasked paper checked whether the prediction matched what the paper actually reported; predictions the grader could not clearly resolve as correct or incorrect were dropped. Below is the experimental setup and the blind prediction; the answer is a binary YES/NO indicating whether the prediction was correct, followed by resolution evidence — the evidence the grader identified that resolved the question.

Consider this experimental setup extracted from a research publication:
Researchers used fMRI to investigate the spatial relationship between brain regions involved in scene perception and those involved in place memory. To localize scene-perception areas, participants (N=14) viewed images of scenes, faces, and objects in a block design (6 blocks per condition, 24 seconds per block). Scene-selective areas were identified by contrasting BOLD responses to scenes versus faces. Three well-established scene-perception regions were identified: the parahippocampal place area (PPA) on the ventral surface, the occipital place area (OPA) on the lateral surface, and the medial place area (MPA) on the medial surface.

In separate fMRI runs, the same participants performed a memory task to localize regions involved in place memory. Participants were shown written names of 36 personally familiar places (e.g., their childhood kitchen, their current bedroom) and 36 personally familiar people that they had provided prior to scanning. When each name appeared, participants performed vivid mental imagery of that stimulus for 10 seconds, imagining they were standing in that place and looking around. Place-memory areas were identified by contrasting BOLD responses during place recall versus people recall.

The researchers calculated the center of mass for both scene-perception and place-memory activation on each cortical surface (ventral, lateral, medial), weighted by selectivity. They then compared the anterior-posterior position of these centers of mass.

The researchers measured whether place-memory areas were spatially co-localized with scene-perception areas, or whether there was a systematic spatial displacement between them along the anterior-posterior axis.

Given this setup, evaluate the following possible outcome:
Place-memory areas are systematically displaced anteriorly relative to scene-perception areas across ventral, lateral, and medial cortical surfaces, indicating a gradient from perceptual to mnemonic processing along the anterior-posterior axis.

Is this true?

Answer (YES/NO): YES